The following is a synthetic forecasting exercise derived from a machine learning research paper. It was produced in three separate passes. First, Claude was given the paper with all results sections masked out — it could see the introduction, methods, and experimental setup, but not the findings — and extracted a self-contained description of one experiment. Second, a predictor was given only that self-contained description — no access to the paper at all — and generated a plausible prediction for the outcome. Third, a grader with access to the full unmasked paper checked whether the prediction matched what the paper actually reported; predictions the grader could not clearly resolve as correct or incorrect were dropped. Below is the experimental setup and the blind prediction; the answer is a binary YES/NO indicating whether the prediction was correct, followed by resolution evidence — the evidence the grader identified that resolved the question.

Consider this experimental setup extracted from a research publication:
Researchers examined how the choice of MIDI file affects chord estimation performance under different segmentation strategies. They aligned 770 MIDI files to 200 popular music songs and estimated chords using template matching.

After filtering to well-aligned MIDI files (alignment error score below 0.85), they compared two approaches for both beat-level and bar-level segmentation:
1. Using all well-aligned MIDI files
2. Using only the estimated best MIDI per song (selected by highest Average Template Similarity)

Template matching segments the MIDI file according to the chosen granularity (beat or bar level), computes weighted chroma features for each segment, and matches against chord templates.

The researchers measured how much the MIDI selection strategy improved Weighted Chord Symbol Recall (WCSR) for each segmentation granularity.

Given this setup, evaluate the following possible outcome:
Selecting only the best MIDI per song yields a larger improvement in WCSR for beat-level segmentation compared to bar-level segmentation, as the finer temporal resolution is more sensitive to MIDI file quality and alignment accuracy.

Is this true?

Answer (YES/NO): NO